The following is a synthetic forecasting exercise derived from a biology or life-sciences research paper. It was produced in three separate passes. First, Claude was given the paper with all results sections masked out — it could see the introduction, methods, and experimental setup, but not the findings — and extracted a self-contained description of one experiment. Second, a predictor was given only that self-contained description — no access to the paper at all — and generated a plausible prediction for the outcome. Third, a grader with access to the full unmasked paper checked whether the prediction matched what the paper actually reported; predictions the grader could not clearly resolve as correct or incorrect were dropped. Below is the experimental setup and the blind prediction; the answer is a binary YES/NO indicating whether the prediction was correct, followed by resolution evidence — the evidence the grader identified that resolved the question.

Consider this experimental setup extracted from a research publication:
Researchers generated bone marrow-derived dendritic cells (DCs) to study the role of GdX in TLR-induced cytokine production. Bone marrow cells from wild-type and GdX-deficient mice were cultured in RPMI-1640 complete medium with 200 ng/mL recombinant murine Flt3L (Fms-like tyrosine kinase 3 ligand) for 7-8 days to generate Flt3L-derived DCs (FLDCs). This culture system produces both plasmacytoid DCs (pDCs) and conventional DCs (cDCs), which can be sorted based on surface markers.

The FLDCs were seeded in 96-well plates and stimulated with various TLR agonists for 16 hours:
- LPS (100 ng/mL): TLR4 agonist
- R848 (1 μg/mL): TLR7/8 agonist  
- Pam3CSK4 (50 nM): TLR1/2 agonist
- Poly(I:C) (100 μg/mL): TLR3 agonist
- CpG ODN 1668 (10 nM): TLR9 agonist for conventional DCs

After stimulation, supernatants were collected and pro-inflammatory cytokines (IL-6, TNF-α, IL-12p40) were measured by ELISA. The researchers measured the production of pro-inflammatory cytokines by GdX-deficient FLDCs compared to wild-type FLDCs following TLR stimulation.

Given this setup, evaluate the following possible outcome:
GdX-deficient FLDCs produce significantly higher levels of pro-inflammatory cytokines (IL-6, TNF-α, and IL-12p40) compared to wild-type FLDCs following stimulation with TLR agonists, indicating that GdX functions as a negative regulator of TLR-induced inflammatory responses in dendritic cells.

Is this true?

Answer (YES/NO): NO